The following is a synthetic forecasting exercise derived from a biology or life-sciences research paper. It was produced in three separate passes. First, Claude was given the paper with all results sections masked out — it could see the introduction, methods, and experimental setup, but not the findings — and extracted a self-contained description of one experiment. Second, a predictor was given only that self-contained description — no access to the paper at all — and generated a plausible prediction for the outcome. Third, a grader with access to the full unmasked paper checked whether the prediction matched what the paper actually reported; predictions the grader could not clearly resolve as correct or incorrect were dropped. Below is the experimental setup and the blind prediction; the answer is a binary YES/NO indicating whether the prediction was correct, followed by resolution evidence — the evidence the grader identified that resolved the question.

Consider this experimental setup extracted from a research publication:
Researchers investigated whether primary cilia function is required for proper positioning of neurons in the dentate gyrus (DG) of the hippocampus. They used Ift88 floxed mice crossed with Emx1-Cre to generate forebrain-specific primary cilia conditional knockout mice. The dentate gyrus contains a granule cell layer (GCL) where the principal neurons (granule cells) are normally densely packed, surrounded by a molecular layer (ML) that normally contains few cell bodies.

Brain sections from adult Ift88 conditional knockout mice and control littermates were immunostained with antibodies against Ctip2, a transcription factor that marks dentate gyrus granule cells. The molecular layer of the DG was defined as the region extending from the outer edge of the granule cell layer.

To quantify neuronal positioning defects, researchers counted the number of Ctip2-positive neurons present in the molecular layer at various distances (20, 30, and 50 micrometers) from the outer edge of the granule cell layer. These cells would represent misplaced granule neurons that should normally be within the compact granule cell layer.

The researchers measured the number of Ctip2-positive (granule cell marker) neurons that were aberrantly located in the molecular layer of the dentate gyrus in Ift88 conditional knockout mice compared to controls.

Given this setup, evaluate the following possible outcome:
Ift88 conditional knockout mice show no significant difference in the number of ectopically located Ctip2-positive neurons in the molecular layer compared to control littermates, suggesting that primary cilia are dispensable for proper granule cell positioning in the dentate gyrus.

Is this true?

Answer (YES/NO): NO